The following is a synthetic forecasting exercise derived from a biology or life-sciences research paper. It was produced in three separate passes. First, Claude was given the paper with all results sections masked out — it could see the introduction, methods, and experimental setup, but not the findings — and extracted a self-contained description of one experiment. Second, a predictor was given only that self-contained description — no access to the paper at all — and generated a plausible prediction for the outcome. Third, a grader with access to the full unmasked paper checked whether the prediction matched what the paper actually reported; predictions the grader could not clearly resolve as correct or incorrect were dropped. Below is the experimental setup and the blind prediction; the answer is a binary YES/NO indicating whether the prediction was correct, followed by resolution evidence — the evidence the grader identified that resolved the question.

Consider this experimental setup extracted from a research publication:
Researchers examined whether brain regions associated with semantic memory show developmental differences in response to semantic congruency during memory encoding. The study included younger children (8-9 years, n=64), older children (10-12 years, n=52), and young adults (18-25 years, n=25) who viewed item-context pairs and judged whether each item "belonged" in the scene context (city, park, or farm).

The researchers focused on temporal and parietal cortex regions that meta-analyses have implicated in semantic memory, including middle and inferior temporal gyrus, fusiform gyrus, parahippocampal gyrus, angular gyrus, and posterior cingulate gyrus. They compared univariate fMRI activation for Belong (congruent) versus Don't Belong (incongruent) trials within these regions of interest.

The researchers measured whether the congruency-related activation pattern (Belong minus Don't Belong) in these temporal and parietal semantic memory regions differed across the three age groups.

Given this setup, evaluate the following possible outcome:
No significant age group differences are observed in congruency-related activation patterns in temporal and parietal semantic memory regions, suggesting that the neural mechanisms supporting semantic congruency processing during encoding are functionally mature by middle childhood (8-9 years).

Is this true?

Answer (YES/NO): YES